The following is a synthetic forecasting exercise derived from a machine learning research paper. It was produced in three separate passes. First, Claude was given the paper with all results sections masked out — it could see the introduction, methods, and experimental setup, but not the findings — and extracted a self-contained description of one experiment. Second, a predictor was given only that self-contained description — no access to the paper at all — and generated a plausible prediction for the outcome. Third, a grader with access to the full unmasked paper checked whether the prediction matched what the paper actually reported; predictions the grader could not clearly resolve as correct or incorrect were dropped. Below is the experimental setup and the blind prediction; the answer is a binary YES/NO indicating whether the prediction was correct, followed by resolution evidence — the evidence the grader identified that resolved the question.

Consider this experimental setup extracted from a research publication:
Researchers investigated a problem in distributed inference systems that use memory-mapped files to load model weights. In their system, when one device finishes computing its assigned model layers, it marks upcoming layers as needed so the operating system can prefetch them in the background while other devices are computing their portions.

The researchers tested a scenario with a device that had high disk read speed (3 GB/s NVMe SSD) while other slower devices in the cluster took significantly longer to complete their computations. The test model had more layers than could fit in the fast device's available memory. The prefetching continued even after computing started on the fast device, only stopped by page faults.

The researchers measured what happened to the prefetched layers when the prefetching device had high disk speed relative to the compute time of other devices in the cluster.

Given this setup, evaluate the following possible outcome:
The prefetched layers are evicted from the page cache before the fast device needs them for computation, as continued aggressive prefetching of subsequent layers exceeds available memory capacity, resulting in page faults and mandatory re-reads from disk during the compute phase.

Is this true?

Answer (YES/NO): YES